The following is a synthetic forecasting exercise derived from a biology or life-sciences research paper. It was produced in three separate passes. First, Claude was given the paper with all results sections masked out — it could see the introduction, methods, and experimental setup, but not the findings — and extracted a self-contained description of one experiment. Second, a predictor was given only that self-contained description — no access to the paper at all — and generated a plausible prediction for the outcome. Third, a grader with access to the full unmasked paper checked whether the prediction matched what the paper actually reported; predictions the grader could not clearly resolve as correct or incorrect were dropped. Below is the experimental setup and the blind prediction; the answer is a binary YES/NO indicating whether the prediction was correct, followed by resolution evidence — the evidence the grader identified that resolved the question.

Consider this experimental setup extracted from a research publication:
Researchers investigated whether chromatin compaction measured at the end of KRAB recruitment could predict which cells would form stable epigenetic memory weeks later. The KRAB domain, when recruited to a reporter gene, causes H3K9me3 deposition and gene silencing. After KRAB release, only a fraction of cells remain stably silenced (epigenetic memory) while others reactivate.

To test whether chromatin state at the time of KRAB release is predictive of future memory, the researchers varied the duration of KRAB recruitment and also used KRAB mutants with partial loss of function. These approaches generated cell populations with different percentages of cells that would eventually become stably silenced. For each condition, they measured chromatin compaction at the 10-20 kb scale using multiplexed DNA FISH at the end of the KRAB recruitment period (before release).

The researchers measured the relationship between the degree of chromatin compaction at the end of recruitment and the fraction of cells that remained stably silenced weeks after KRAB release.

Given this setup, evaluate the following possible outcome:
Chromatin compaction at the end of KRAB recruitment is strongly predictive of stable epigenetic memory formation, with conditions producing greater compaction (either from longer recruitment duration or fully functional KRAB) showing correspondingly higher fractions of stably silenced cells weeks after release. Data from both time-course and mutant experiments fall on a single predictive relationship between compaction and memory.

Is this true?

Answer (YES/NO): YES